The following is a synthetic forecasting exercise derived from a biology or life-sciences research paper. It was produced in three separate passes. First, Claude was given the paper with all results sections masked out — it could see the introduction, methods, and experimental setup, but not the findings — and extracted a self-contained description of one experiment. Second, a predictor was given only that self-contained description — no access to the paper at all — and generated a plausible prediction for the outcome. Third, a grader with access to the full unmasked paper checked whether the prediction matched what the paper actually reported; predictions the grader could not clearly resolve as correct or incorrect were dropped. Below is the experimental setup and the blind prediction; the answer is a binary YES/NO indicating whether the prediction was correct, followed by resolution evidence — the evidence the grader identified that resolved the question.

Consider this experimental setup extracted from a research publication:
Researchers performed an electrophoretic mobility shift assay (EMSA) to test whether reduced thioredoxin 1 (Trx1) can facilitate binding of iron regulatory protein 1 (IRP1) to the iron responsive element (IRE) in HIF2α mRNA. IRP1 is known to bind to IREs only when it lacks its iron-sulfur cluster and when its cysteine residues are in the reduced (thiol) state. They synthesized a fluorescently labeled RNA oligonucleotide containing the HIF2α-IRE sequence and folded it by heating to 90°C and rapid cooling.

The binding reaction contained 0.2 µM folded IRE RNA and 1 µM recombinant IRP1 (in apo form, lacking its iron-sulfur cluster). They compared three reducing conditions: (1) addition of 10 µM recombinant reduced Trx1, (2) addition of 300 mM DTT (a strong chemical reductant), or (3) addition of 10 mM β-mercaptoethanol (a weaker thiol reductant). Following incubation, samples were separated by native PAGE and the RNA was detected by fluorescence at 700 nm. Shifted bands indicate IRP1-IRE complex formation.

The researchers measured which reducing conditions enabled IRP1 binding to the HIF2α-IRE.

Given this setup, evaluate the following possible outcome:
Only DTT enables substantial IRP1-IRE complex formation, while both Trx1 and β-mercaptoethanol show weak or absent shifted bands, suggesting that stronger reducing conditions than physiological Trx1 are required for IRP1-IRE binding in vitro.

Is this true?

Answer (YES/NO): NO